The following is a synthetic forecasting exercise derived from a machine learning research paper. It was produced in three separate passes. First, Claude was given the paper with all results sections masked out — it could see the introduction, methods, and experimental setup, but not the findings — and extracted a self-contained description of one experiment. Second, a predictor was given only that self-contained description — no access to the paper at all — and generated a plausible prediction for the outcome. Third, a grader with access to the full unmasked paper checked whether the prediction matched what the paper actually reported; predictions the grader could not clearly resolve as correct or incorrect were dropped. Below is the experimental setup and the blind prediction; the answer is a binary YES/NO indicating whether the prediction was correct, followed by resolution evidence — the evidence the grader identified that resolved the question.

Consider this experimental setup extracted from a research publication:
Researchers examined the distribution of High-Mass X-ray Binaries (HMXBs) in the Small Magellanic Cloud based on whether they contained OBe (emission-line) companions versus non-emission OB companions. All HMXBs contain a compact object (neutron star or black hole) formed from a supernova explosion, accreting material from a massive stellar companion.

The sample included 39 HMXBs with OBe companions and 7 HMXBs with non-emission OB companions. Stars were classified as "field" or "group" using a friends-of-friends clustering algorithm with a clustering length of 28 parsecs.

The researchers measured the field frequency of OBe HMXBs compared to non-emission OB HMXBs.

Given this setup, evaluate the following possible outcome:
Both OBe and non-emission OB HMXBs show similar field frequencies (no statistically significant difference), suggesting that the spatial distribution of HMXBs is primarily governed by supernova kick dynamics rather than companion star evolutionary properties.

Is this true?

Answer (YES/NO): YES